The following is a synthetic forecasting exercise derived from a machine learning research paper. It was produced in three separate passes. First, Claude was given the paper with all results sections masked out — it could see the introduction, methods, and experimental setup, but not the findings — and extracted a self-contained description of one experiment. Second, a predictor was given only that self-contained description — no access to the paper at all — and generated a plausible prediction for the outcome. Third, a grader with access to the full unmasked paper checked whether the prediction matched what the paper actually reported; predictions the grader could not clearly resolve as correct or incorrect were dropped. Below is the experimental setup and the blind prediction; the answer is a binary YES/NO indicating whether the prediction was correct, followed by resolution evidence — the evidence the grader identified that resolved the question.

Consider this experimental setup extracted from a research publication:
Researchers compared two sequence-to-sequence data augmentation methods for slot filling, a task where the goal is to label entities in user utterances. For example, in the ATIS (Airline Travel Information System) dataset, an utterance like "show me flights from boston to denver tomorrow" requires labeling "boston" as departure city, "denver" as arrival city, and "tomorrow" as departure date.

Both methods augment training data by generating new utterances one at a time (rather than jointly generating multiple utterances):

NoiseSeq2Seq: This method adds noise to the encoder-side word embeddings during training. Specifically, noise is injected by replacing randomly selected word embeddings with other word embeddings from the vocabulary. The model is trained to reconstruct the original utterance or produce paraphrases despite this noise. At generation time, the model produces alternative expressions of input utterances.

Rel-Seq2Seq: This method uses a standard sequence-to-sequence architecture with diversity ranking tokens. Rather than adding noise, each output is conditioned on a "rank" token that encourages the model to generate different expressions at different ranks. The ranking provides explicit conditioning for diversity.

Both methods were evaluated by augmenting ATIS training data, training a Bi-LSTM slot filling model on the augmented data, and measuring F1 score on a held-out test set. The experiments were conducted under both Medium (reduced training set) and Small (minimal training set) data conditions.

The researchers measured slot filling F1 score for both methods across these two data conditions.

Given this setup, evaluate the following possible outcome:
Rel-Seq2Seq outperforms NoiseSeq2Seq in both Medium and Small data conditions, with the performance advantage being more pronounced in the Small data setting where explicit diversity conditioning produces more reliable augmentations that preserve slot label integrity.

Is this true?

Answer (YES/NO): YES